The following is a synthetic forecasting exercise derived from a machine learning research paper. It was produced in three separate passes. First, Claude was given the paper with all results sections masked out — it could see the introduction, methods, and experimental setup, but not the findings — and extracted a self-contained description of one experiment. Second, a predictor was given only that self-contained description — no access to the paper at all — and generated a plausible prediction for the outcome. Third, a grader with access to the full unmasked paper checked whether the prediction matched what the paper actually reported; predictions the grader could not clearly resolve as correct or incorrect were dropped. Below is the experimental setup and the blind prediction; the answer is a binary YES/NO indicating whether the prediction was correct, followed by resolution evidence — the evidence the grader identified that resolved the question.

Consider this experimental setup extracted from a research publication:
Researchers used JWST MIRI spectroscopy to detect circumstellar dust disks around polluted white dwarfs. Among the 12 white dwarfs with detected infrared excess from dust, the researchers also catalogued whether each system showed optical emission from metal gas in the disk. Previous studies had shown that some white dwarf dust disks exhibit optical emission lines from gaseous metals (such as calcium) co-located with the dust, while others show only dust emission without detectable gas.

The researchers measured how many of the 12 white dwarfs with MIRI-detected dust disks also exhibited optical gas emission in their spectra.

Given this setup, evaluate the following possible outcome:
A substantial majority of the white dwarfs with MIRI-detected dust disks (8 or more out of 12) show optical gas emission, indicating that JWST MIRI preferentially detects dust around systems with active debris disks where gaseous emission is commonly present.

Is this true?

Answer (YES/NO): NO